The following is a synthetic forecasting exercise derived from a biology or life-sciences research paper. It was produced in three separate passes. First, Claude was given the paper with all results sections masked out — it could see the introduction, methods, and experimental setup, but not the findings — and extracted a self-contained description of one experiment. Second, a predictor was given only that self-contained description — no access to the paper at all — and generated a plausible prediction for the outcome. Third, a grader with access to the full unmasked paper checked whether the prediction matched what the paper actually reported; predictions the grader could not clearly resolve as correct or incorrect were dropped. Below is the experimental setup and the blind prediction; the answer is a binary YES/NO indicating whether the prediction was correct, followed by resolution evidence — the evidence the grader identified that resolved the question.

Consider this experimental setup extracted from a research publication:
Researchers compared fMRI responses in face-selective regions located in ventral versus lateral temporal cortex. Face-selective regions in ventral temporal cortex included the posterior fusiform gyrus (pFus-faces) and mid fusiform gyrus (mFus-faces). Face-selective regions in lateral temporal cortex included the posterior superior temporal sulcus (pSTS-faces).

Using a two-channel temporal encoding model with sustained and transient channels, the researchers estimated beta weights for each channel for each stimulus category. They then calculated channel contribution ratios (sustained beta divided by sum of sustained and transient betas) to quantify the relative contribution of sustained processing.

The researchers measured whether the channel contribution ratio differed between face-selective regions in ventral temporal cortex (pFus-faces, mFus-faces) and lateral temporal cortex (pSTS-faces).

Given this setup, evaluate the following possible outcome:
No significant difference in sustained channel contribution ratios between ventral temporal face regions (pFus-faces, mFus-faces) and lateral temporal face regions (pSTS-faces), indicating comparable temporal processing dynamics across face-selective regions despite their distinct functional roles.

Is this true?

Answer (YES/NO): NO